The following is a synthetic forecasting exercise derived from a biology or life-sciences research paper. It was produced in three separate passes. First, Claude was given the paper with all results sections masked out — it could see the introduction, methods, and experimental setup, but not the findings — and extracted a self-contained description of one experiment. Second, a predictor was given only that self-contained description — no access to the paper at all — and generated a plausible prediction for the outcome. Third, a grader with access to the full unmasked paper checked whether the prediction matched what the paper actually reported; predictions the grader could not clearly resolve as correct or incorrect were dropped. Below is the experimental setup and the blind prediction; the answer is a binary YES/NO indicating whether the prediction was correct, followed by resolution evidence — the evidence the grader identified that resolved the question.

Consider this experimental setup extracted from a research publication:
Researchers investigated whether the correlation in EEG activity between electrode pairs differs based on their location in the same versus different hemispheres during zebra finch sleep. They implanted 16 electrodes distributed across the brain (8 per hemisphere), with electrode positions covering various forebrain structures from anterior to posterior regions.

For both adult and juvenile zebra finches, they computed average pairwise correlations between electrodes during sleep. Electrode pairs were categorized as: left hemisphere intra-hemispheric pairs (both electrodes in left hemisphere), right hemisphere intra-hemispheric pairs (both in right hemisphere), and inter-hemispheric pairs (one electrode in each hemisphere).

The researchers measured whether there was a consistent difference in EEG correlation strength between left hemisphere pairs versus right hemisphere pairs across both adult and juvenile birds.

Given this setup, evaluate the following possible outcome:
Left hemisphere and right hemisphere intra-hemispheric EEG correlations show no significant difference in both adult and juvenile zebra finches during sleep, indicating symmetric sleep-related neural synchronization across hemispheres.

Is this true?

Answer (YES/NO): NO